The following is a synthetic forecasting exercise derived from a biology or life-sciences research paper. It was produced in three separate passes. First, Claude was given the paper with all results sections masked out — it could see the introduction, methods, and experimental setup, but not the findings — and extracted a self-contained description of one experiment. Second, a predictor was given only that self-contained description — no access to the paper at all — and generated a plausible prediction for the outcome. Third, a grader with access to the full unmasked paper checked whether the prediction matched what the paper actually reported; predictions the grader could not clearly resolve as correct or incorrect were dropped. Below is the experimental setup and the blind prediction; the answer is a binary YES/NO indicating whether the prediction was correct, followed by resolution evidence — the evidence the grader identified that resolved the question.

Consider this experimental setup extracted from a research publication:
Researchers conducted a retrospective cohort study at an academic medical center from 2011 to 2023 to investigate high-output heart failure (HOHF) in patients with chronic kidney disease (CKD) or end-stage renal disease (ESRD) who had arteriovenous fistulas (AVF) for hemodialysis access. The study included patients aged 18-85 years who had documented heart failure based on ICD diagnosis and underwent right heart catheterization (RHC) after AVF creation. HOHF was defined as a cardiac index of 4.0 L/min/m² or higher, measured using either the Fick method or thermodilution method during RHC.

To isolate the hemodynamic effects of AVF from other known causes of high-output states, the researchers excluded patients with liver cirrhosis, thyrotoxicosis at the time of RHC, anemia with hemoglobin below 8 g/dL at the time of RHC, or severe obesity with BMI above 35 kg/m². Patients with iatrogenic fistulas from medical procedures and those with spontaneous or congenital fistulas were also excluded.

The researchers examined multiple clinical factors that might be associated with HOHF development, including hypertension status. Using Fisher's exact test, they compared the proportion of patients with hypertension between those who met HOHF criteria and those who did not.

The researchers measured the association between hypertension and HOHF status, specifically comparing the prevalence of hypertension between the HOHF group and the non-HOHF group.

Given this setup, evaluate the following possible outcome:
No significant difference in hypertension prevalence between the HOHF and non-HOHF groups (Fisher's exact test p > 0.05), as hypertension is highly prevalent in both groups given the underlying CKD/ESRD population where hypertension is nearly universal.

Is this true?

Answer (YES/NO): YES